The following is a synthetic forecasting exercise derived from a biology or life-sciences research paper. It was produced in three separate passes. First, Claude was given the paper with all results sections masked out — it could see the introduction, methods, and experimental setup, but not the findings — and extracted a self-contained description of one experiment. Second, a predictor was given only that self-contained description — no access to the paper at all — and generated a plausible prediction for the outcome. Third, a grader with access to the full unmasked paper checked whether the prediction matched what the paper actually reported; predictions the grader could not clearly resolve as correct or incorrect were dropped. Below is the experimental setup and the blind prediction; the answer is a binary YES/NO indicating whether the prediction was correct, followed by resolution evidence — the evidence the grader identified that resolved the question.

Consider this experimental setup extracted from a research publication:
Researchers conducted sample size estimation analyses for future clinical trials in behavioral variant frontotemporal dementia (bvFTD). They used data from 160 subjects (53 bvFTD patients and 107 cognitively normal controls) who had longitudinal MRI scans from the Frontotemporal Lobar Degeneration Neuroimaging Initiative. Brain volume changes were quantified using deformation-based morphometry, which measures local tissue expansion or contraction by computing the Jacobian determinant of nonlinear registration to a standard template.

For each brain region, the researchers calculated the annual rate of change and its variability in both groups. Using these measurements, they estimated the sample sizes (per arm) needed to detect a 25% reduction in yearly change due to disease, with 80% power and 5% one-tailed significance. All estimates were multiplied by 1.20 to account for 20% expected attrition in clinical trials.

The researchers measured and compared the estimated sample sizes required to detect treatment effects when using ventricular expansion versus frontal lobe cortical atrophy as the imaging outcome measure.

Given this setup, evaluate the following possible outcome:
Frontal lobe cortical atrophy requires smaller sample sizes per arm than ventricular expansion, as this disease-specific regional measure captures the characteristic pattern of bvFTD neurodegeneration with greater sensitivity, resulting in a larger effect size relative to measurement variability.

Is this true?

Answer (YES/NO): NO